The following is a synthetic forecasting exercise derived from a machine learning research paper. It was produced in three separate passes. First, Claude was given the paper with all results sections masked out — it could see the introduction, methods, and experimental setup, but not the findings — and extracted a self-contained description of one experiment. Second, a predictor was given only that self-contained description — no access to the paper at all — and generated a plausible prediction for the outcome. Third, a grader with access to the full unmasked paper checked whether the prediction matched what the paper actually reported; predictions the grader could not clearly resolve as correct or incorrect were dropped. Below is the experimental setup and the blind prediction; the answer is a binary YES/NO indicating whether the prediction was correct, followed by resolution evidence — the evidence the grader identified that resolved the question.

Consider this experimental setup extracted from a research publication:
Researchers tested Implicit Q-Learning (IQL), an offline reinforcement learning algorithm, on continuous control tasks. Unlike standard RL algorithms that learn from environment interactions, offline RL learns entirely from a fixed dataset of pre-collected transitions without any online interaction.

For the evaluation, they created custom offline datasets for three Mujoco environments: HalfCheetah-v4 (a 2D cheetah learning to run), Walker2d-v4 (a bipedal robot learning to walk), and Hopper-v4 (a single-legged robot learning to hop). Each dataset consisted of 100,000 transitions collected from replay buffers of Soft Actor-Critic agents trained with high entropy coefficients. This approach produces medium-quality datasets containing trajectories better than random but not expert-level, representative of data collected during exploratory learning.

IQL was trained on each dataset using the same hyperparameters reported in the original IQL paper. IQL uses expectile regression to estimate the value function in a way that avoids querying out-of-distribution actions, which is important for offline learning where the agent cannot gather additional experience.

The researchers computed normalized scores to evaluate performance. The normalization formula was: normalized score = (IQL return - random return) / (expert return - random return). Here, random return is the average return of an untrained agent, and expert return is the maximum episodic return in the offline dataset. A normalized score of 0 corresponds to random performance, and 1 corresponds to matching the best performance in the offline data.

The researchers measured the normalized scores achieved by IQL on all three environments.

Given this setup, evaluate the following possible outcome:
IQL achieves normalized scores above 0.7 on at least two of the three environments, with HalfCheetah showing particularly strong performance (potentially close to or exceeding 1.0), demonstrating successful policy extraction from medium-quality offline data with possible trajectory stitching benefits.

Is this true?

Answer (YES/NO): NO